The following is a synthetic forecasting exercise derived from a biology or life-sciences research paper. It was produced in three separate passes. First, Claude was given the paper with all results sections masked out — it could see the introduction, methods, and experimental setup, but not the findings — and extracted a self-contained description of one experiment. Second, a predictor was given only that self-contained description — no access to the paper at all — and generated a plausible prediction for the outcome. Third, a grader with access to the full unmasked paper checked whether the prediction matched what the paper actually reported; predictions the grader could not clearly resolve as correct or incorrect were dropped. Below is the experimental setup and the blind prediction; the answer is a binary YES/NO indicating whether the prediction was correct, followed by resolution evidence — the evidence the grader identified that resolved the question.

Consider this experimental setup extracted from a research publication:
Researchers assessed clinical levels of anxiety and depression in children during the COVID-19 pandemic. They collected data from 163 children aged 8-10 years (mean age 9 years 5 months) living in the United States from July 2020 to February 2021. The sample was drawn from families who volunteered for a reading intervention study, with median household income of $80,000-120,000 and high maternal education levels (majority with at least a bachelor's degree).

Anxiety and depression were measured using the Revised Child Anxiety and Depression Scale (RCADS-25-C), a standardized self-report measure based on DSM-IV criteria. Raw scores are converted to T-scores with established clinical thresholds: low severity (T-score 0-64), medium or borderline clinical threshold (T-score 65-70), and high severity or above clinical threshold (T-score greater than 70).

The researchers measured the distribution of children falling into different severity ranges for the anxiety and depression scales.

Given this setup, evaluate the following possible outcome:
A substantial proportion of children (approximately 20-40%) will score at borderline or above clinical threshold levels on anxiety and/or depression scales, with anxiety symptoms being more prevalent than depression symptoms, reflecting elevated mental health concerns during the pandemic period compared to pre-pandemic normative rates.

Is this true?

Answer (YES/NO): NO